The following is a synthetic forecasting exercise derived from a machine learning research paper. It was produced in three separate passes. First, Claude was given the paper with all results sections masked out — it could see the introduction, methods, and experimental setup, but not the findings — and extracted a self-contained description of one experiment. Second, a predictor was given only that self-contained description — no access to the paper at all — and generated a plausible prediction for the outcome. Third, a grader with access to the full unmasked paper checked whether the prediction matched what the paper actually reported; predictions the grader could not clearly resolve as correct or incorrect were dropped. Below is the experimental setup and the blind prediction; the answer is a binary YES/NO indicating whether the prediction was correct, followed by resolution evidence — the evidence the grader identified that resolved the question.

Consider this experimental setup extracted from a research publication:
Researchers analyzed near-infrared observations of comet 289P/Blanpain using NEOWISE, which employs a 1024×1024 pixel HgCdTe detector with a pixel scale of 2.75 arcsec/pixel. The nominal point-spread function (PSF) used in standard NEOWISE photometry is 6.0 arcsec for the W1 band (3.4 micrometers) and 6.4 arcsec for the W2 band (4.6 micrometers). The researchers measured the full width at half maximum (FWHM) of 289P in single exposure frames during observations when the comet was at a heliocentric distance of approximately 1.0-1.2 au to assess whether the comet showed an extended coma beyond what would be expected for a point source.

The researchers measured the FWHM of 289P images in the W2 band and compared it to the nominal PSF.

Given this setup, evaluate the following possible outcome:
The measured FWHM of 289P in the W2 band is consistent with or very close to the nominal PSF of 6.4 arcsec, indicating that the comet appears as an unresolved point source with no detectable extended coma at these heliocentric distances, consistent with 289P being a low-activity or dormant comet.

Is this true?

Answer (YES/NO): NO